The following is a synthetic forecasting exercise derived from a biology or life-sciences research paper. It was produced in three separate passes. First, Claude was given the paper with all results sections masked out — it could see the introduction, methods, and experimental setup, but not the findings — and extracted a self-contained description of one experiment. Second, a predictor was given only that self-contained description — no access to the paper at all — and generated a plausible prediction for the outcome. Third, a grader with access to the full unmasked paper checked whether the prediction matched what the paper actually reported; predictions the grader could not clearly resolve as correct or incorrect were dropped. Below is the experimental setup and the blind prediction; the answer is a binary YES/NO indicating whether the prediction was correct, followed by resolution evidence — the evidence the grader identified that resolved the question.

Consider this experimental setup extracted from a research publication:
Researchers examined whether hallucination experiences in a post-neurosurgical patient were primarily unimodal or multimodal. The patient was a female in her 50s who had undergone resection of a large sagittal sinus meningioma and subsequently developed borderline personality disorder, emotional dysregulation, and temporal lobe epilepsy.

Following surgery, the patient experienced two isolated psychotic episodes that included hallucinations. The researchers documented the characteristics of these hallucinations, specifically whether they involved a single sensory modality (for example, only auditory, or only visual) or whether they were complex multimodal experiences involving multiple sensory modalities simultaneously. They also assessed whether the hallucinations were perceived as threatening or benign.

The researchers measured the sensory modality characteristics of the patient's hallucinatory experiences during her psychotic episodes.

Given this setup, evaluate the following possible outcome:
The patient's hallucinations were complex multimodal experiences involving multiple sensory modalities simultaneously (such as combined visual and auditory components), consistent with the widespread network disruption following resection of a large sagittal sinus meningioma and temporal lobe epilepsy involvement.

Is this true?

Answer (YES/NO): YES